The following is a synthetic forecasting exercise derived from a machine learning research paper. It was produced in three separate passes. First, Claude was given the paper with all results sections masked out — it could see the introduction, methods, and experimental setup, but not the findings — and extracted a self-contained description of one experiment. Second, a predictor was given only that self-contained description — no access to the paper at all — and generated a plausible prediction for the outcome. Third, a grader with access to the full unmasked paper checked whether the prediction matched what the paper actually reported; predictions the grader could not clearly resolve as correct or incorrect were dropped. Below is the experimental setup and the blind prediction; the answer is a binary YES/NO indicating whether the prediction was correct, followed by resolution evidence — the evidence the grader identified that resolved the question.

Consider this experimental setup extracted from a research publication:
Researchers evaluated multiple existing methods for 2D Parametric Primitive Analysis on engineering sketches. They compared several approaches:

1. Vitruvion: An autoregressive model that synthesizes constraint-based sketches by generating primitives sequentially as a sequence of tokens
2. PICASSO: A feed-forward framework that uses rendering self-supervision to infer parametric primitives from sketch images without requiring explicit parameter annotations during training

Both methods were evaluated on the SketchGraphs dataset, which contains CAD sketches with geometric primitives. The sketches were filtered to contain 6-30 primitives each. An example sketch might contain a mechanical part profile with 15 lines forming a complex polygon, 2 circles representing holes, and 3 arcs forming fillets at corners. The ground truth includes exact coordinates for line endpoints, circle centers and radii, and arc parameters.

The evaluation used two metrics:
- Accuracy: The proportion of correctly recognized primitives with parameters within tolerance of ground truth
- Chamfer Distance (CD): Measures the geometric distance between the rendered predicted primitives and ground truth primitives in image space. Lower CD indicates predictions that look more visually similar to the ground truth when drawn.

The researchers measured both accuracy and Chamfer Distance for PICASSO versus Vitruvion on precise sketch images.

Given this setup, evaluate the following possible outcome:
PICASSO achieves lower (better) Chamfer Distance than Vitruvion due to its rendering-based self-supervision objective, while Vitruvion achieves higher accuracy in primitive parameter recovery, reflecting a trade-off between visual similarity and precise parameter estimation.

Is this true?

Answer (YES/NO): NO